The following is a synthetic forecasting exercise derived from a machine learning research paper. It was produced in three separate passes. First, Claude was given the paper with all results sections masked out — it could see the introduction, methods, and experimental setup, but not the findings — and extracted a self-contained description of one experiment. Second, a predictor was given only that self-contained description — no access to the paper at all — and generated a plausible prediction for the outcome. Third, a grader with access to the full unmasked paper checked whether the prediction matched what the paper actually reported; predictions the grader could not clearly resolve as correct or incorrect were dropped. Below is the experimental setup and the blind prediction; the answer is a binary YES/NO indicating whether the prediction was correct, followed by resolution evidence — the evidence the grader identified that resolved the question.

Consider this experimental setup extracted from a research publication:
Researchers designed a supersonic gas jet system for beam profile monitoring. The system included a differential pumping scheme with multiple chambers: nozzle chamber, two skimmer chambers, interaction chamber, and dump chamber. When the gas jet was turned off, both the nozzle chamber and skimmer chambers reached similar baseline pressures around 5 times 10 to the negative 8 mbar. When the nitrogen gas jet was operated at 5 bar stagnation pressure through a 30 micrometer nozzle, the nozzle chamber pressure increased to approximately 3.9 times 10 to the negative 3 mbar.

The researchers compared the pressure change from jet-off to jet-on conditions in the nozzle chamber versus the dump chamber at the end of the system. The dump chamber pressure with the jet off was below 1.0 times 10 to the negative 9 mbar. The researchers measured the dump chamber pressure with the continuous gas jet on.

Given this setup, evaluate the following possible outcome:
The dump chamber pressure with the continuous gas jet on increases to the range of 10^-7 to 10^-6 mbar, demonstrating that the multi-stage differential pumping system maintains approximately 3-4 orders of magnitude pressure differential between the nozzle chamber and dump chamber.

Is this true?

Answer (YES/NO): NO